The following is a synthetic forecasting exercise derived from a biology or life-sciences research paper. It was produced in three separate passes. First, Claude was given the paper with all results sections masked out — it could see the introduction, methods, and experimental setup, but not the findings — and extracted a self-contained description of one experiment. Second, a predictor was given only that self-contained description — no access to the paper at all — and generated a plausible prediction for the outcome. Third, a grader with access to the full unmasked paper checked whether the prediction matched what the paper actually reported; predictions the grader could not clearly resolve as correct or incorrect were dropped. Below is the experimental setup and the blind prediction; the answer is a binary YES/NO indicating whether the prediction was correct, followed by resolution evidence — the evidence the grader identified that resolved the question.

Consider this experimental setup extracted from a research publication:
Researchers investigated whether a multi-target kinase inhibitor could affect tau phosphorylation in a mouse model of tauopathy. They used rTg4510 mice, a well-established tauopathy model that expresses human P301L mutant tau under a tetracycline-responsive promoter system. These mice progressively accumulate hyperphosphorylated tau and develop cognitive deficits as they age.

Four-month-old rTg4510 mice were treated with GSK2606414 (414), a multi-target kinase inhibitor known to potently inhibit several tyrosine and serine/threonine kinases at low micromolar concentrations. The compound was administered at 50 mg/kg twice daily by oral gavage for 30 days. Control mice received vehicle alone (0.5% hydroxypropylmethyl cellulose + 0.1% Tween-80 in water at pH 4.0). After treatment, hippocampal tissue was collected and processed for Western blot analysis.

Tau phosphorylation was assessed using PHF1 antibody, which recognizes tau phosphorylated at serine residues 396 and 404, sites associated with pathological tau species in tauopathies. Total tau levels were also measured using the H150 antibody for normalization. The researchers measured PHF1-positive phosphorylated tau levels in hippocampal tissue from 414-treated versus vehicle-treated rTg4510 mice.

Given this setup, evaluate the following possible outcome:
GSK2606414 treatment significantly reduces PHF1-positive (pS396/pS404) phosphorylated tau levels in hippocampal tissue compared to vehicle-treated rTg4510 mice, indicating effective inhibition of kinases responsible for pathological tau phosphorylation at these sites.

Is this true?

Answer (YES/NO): NO